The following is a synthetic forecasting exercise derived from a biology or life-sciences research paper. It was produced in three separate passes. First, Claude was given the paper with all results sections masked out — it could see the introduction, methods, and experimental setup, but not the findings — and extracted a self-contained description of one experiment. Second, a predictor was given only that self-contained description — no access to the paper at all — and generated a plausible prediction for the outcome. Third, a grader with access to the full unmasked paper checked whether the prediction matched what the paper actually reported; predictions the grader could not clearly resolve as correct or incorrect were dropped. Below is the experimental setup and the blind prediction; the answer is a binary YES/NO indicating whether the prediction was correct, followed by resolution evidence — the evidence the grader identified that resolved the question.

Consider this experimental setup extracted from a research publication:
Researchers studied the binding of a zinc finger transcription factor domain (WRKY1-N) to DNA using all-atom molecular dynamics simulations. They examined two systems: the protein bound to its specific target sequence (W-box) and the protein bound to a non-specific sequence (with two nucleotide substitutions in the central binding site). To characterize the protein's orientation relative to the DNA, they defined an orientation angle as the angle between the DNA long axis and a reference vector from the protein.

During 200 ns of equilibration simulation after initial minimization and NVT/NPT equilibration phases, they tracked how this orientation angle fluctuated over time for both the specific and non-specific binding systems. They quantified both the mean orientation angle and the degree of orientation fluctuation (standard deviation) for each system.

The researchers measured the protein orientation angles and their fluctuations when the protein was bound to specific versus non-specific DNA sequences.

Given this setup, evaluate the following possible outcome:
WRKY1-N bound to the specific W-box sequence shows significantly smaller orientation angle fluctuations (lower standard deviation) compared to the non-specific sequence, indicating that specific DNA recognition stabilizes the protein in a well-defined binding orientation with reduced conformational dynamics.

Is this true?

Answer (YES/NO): NO